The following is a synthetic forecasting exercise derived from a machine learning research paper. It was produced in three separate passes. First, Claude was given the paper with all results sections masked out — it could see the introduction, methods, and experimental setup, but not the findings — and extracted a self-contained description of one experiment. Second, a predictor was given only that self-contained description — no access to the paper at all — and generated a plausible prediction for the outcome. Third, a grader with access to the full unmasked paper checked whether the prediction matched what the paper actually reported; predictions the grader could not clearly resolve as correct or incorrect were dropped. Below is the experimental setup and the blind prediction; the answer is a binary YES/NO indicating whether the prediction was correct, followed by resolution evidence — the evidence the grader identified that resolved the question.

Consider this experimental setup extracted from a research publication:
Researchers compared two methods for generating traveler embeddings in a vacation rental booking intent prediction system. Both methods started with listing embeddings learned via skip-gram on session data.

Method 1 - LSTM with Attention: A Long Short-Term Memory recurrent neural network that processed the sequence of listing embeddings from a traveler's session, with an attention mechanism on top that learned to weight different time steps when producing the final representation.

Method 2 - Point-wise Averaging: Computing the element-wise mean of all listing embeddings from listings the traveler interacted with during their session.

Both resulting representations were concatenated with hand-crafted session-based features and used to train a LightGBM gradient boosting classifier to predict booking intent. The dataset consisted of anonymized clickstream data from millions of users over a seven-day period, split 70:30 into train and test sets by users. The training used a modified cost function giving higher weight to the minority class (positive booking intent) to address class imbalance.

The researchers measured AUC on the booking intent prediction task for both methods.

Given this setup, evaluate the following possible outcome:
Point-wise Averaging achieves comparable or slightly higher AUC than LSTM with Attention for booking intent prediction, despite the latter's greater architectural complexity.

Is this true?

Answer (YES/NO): NO